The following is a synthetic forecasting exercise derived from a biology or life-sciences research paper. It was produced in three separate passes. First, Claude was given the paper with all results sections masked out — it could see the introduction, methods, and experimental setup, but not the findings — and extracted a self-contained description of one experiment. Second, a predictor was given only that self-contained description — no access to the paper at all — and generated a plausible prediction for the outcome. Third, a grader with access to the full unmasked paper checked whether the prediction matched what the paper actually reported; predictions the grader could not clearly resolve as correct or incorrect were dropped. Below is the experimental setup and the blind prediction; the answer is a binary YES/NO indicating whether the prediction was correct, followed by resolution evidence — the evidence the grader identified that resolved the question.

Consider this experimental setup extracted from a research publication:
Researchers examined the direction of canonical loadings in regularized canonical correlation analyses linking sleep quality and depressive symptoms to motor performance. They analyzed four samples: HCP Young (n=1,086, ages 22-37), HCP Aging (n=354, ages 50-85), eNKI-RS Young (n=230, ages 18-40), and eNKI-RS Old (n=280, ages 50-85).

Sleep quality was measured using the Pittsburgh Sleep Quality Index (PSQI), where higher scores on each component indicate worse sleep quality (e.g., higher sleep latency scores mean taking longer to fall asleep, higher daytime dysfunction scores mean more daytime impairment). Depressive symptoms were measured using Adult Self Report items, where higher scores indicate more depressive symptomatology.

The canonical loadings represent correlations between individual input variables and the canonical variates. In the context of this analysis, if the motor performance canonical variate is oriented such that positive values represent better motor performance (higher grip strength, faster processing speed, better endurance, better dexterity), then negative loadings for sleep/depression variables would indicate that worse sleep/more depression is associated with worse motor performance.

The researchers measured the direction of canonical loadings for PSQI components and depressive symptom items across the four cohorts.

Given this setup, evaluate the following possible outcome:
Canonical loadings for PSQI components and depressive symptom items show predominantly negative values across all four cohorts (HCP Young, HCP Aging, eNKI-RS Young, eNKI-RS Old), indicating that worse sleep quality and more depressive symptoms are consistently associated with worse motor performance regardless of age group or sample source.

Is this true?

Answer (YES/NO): NO